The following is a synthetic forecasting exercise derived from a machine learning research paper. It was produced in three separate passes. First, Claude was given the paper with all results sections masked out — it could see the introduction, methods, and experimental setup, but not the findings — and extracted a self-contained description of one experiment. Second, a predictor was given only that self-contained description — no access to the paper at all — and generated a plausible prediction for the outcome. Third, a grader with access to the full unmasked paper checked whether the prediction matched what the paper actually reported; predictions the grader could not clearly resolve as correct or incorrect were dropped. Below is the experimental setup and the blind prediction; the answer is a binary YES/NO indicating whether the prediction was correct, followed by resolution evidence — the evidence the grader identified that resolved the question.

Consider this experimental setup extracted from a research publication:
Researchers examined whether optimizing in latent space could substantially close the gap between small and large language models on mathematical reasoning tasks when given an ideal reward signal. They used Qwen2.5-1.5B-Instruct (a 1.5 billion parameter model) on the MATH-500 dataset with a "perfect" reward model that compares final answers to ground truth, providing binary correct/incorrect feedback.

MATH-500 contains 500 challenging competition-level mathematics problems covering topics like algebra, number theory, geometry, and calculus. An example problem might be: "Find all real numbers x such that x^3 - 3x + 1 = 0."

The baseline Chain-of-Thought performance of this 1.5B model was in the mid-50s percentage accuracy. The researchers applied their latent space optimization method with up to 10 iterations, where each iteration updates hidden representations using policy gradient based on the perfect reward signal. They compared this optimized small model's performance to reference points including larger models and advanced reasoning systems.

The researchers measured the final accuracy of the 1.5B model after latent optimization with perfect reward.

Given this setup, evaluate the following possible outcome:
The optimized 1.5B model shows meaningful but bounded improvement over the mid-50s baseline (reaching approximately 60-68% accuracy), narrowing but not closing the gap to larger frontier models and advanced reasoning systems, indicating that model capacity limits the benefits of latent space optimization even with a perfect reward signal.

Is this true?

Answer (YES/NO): NO